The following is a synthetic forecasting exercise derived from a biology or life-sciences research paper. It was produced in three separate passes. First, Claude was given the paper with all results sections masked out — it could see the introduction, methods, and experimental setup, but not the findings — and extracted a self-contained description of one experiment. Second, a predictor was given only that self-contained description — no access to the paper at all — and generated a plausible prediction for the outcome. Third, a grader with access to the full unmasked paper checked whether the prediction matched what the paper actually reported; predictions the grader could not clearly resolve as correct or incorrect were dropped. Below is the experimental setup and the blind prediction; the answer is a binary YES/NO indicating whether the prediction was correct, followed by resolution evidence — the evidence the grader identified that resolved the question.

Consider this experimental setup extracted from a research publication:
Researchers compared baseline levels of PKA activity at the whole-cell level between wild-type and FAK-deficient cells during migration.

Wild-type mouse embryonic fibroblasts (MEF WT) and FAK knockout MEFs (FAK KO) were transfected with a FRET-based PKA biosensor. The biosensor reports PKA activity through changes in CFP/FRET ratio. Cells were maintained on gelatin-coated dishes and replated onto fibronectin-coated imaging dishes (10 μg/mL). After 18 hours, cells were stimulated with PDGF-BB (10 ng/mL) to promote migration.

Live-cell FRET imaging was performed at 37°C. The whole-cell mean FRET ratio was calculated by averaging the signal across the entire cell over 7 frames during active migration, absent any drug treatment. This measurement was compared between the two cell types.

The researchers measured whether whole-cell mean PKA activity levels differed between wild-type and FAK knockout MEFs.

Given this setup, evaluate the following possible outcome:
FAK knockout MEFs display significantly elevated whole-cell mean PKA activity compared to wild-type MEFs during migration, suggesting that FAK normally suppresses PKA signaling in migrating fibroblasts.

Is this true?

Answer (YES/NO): NO